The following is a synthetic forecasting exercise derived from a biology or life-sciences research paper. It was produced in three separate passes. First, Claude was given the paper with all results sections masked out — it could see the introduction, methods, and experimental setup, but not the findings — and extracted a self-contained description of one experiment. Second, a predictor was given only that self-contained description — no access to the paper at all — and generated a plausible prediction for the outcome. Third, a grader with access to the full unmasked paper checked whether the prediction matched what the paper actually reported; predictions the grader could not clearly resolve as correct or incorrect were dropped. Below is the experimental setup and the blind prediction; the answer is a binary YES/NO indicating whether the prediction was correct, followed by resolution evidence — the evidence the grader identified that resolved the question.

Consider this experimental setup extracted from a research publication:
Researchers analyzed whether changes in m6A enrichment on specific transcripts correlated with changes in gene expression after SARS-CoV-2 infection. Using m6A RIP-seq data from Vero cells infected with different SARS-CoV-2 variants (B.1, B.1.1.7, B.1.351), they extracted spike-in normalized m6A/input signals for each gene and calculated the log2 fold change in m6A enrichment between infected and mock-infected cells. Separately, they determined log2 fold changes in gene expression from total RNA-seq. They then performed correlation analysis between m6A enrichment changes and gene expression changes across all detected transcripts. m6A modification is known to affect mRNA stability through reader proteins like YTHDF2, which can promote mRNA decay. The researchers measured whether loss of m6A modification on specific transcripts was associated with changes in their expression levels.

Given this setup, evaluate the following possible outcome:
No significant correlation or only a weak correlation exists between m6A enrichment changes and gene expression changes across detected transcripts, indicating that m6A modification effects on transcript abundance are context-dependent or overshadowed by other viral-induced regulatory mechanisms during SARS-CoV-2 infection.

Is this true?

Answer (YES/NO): YES